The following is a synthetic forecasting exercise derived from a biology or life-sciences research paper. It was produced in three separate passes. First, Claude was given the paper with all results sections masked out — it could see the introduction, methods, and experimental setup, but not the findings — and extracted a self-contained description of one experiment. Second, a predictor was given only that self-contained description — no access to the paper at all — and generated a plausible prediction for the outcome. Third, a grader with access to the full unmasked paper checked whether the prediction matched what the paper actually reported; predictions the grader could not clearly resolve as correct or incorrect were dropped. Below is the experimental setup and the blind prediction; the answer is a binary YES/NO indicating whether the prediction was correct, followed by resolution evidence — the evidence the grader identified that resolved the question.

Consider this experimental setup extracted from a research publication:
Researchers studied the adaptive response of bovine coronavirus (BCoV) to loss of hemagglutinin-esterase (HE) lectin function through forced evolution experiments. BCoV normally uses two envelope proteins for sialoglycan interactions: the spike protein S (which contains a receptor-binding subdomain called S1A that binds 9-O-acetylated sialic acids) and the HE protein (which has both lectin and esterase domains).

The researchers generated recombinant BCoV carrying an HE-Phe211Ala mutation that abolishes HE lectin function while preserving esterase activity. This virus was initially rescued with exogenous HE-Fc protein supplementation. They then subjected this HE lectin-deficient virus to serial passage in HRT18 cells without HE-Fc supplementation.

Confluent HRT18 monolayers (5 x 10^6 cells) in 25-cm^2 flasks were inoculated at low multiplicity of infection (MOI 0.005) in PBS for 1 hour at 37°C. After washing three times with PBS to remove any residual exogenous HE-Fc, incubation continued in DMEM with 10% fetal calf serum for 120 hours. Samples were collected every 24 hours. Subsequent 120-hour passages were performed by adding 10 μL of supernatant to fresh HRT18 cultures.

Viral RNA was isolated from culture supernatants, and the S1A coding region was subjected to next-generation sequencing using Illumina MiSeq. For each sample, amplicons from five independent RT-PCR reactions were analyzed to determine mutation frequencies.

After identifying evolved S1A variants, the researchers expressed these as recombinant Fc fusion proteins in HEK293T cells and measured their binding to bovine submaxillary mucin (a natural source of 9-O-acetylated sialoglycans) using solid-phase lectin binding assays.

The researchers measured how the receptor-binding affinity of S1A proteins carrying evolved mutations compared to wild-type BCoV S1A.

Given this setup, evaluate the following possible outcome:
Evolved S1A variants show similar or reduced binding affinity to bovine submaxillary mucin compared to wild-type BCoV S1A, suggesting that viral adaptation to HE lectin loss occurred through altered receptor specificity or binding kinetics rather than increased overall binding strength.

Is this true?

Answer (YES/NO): YES